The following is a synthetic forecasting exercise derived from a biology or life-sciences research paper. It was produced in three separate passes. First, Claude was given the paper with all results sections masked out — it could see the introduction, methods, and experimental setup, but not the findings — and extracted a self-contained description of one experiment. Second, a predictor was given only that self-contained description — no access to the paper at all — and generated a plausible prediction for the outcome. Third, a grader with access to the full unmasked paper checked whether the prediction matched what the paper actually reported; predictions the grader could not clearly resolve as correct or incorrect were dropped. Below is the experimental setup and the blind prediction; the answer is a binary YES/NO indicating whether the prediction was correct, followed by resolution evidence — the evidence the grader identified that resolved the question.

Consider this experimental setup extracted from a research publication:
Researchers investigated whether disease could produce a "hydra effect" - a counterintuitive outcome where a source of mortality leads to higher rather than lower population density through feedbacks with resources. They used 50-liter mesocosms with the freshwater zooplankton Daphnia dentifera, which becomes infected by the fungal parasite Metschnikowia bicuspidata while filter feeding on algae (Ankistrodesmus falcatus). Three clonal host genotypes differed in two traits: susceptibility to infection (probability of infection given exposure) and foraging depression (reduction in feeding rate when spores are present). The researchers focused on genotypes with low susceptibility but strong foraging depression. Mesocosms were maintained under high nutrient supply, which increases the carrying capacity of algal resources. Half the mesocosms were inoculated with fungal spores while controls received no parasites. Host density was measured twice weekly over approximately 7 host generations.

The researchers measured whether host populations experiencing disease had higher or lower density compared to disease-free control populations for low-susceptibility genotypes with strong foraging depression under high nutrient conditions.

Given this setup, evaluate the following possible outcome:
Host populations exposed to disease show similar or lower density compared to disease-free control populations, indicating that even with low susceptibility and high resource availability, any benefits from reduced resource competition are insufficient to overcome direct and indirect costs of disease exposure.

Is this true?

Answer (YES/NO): NO